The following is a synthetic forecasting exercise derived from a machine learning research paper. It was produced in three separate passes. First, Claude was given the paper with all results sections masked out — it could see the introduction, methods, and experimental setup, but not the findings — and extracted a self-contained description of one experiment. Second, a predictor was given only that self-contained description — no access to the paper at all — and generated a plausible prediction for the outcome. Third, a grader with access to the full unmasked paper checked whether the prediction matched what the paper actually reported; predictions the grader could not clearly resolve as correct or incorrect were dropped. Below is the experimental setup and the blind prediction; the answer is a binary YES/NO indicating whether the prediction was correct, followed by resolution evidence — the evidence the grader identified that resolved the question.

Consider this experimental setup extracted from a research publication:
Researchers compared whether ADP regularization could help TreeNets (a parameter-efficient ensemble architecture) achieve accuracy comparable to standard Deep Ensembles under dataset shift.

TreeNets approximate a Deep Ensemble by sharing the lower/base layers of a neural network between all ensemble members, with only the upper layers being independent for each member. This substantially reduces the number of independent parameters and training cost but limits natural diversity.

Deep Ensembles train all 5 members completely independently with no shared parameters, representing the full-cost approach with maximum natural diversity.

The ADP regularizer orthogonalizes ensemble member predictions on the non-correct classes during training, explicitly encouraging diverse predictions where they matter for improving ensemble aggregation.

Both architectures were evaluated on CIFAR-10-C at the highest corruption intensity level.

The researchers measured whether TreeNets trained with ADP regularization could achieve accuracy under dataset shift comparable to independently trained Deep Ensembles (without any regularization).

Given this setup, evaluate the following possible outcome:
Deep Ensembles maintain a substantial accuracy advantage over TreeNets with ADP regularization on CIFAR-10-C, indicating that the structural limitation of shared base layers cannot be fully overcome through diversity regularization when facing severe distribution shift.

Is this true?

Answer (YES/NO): NO